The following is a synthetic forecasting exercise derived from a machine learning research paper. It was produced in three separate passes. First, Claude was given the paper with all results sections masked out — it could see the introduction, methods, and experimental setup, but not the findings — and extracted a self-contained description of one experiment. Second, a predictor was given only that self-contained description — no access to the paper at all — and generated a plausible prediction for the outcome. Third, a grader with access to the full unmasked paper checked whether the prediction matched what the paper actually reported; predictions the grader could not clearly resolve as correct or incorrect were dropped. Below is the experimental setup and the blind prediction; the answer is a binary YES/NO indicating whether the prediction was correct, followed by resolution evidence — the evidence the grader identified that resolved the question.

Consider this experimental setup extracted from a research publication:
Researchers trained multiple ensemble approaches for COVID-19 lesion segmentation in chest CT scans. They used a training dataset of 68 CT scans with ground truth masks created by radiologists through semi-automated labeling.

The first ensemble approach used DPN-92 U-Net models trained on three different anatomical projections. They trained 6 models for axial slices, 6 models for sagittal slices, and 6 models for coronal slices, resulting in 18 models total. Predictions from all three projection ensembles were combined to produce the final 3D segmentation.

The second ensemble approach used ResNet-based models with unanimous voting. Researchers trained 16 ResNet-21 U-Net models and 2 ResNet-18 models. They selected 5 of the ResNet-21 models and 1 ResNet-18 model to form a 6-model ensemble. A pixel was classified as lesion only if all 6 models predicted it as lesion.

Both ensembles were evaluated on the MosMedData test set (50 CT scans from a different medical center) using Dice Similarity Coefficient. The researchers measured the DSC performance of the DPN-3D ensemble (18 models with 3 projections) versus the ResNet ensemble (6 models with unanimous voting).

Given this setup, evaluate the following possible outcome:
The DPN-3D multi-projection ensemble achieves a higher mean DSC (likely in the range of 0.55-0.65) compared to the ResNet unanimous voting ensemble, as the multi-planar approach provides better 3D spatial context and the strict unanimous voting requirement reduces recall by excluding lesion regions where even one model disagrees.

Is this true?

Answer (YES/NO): NO